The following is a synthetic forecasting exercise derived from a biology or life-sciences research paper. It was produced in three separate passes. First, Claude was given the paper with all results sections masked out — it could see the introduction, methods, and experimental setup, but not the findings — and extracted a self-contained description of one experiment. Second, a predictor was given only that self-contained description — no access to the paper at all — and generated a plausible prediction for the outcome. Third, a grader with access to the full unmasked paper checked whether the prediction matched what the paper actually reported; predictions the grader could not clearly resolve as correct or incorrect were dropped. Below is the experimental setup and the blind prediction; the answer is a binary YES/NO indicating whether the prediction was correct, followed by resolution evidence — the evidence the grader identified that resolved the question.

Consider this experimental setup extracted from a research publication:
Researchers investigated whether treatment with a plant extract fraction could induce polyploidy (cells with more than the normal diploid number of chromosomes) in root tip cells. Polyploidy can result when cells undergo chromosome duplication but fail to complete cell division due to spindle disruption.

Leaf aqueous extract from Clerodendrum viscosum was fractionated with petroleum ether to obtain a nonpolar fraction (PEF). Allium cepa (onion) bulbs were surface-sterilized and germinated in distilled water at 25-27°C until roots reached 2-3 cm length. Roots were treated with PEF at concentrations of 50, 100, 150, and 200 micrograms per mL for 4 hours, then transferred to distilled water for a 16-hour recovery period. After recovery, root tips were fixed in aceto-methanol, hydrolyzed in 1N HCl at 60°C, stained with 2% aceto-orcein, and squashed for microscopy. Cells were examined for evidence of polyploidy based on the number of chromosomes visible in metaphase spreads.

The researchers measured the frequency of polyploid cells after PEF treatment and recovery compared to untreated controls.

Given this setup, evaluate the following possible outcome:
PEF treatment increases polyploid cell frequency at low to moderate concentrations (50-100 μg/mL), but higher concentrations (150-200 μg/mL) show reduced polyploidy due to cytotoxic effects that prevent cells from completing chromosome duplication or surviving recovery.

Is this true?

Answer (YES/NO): NO